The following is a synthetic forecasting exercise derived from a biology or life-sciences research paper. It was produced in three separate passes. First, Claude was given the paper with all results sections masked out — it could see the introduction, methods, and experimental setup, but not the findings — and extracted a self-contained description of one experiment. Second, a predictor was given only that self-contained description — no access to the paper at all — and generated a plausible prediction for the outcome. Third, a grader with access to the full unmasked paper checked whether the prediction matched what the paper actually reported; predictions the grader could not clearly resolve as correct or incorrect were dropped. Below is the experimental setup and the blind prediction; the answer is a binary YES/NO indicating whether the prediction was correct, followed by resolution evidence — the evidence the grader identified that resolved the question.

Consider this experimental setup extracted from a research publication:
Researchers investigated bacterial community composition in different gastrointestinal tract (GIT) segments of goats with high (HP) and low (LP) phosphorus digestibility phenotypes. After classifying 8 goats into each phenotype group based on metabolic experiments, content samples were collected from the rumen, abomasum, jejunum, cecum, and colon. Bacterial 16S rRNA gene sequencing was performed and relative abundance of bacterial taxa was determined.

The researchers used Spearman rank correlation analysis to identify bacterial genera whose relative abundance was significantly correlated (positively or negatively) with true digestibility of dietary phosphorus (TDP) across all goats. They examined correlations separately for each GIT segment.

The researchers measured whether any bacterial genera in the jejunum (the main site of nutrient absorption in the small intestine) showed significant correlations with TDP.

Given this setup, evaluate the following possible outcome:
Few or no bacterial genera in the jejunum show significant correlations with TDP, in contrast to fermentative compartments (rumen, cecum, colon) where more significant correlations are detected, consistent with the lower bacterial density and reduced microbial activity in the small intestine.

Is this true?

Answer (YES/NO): NO